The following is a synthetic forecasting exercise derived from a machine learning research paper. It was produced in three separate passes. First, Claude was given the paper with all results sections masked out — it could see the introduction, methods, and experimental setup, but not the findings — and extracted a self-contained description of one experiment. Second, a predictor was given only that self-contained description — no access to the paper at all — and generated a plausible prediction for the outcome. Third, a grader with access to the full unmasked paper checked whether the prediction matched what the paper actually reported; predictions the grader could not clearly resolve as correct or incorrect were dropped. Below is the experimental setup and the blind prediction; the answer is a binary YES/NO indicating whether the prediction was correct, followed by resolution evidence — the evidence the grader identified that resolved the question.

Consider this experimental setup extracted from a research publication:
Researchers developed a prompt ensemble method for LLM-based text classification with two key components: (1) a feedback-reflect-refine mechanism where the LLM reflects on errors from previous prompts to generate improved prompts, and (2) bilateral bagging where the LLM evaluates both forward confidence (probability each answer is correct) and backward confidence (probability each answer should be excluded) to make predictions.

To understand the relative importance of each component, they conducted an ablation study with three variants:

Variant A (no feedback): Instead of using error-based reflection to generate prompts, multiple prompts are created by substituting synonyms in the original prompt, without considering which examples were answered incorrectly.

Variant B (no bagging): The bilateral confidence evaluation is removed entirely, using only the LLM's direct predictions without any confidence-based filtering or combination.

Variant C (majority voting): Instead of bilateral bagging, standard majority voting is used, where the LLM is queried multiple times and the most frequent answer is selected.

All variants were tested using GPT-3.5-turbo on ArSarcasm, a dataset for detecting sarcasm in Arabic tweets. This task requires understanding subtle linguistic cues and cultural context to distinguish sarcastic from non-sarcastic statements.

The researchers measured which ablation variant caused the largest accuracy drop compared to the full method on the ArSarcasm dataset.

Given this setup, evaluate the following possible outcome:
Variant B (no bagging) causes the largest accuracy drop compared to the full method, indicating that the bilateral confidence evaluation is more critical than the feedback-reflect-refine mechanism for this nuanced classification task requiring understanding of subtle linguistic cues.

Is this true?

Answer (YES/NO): NO